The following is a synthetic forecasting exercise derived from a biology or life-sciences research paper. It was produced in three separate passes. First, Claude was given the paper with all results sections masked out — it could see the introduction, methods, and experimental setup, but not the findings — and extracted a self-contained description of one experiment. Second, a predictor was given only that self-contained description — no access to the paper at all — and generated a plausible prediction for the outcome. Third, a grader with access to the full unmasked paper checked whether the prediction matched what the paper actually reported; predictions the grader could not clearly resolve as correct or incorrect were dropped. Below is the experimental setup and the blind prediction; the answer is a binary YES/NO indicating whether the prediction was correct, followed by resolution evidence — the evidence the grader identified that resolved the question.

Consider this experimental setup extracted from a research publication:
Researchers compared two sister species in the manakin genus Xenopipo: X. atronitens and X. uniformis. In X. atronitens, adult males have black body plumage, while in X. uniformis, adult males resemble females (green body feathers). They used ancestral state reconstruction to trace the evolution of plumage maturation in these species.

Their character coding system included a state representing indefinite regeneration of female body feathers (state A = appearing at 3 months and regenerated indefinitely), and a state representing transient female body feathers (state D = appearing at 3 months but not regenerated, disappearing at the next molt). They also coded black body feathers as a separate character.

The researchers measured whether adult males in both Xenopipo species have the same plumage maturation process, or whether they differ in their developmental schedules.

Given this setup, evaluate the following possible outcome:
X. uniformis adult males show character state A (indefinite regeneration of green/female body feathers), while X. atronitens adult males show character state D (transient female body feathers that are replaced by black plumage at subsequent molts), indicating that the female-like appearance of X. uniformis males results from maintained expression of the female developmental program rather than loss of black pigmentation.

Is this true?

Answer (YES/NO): YES